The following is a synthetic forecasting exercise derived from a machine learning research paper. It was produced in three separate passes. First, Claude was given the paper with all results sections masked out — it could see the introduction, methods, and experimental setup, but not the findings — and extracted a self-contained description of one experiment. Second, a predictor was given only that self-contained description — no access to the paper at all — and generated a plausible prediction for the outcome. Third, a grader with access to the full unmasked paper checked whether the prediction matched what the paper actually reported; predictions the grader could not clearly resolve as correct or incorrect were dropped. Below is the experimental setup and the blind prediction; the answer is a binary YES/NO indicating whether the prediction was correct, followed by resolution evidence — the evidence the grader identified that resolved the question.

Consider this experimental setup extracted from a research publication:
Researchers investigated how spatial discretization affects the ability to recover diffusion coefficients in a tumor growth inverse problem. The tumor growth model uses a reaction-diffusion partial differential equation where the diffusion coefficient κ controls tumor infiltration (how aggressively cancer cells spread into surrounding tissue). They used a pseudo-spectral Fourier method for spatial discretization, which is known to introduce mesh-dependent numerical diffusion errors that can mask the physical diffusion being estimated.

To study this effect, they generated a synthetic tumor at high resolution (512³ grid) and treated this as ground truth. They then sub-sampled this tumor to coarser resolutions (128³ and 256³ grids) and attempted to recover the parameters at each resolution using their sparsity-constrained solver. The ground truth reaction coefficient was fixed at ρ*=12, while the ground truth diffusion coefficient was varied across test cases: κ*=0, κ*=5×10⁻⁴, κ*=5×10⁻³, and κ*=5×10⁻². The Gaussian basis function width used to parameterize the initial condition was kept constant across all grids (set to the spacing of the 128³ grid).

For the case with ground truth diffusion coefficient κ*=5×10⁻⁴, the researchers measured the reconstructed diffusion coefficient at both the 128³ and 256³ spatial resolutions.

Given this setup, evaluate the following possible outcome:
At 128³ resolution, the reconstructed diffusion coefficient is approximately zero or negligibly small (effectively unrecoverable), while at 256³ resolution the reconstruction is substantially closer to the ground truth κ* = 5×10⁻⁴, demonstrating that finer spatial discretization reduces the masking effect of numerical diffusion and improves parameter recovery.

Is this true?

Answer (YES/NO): NO